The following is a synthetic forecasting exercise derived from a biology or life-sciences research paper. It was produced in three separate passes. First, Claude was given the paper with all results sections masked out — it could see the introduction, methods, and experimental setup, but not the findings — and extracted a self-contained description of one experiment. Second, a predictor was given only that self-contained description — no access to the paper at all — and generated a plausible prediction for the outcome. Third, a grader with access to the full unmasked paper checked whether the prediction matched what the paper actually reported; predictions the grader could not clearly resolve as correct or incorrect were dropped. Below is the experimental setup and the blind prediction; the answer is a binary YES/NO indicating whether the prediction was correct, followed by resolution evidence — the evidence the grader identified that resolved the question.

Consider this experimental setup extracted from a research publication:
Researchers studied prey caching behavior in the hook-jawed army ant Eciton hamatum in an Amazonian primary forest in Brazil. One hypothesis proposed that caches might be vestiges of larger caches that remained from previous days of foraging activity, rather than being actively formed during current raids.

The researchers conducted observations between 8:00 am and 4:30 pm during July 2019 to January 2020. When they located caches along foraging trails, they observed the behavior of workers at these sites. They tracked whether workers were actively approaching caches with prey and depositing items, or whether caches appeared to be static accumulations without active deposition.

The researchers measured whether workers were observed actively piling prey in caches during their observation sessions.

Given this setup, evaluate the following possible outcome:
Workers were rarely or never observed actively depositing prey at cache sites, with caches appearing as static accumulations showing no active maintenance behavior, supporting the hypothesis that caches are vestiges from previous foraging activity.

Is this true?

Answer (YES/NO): NO